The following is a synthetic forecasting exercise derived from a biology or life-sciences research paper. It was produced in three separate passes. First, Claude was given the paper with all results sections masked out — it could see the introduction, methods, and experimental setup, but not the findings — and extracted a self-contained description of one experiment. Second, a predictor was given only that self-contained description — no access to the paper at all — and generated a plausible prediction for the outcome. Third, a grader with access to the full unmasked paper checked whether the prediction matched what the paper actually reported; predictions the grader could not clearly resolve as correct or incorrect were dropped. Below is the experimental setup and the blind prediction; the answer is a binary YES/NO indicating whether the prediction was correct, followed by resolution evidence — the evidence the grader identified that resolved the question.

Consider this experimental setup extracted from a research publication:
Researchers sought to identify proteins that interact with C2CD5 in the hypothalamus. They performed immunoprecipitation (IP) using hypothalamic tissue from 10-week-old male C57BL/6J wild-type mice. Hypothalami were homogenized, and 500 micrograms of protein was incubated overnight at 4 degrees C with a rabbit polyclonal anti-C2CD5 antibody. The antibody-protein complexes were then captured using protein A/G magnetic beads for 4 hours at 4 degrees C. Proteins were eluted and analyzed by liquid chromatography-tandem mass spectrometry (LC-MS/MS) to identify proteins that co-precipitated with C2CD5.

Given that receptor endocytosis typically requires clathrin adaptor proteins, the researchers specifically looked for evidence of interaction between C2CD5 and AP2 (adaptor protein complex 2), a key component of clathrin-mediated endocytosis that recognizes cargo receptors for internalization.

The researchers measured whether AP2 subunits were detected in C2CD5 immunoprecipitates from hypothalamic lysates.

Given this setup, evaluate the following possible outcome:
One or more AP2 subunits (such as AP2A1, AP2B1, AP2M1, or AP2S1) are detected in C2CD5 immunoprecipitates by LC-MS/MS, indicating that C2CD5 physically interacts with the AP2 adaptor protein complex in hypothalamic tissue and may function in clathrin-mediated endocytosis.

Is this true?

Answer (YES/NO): YES